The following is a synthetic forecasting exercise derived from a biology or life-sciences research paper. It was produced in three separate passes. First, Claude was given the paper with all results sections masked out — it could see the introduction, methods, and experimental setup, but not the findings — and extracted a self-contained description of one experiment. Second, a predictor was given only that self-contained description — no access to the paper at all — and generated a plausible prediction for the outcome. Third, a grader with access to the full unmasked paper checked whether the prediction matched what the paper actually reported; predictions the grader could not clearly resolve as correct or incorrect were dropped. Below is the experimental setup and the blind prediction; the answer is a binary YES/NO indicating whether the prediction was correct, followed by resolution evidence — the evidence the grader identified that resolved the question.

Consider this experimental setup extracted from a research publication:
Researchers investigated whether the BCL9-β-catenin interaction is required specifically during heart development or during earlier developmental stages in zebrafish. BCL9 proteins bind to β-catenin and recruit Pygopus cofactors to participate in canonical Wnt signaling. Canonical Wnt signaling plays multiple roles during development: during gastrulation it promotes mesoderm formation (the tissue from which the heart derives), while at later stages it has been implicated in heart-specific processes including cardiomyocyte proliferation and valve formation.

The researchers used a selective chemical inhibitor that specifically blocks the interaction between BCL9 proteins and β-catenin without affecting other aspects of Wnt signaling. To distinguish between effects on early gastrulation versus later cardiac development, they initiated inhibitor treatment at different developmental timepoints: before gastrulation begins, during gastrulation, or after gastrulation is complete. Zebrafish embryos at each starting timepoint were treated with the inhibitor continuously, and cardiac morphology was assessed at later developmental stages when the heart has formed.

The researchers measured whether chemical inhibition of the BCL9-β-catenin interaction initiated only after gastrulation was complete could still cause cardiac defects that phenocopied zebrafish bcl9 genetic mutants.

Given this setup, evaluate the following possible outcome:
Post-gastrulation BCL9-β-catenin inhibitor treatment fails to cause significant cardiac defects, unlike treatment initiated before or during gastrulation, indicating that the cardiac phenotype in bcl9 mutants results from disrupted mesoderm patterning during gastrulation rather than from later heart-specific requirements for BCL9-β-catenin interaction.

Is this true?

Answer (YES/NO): NO